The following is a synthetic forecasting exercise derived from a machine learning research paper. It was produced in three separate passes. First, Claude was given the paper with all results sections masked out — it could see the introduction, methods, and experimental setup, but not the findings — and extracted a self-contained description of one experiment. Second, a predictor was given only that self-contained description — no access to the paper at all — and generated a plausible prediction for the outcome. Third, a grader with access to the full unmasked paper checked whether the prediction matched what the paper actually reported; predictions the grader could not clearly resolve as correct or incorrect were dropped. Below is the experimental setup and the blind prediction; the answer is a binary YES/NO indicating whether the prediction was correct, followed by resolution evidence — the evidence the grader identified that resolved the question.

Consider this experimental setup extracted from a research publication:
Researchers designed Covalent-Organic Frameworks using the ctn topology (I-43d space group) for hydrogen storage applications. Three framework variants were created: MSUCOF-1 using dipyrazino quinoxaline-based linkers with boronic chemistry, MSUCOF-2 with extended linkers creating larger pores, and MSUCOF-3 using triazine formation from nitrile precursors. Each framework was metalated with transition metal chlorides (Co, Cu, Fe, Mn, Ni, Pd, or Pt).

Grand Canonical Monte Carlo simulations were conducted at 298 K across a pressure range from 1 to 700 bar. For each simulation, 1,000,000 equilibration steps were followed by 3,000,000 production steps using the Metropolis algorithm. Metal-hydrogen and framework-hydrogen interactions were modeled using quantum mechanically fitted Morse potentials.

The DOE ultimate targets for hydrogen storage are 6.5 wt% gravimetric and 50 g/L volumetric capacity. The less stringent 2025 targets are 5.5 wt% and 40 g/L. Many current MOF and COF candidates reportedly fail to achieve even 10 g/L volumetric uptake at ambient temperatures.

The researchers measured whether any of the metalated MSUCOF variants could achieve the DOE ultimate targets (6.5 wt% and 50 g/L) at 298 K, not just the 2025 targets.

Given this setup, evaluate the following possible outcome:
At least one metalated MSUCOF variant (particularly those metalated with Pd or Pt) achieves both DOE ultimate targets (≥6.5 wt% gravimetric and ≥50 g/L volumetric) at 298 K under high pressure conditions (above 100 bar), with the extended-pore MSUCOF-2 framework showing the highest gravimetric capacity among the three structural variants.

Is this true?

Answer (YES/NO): NO